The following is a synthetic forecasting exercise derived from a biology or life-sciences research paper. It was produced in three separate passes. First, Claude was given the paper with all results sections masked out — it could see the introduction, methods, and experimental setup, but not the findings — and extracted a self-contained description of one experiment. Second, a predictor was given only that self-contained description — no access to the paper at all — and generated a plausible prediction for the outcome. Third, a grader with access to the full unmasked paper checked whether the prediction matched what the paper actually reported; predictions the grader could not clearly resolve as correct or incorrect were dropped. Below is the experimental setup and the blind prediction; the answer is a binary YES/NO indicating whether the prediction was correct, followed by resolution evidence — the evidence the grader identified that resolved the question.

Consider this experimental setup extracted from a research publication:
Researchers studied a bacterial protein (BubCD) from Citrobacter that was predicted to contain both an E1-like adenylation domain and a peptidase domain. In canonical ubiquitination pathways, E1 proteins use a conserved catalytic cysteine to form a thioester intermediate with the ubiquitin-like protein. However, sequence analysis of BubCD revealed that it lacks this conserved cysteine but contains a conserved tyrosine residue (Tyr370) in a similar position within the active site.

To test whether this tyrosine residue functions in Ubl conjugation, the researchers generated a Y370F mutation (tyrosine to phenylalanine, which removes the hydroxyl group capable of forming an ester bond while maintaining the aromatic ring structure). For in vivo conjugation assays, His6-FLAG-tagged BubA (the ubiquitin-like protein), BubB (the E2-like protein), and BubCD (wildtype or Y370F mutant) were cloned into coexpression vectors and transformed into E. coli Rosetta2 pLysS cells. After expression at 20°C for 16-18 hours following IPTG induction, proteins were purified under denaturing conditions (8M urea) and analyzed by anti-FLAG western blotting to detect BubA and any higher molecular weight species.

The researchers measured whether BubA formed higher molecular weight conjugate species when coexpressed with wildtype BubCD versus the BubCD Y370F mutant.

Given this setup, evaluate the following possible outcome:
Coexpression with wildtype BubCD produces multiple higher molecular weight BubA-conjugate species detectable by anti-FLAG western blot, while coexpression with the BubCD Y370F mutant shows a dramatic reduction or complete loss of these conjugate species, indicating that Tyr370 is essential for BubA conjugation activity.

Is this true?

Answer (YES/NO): YES